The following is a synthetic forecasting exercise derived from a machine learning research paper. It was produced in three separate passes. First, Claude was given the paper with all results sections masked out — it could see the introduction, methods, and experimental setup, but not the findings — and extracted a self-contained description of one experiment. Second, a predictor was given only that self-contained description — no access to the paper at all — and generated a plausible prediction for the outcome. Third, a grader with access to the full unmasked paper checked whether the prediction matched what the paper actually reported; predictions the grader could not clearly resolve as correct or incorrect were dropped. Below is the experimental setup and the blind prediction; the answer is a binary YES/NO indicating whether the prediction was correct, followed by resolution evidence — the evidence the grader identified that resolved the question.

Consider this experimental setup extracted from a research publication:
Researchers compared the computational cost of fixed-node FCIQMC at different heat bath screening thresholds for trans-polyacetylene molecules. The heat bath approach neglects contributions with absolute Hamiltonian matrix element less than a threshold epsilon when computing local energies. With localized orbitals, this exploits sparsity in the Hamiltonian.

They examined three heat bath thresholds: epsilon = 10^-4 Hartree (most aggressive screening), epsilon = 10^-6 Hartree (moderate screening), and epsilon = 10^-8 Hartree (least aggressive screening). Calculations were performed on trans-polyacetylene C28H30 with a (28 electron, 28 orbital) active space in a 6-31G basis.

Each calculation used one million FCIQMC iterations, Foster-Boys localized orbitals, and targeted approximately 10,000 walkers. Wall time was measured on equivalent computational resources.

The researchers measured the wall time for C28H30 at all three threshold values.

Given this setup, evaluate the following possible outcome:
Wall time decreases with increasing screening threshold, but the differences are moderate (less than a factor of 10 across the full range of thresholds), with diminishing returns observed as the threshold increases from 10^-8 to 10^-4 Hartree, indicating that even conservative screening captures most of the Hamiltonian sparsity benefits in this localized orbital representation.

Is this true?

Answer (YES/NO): YES